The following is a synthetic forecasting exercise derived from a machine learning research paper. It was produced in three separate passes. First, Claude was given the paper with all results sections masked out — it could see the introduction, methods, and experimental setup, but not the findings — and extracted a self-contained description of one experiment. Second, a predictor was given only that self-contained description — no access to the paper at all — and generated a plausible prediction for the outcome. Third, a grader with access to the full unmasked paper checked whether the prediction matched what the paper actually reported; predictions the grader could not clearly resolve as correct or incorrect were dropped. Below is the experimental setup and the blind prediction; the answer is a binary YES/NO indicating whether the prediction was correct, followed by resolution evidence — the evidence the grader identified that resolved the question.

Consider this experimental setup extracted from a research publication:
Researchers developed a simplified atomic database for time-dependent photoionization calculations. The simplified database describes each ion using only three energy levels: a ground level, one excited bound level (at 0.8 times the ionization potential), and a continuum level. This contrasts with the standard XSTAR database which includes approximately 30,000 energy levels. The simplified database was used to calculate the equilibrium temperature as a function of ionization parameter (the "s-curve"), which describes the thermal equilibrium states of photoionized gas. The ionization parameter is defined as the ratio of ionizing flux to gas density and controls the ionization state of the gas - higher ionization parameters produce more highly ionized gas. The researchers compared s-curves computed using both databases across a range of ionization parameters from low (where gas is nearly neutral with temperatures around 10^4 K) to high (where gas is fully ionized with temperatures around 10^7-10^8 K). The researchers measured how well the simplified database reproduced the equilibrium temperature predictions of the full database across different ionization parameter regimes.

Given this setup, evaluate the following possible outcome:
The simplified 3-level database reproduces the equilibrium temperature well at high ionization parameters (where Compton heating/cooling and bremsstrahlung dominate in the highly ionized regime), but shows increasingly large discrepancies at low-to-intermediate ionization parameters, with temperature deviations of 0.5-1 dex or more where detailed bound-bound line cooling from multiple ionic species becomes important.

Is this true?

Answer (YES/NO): NO